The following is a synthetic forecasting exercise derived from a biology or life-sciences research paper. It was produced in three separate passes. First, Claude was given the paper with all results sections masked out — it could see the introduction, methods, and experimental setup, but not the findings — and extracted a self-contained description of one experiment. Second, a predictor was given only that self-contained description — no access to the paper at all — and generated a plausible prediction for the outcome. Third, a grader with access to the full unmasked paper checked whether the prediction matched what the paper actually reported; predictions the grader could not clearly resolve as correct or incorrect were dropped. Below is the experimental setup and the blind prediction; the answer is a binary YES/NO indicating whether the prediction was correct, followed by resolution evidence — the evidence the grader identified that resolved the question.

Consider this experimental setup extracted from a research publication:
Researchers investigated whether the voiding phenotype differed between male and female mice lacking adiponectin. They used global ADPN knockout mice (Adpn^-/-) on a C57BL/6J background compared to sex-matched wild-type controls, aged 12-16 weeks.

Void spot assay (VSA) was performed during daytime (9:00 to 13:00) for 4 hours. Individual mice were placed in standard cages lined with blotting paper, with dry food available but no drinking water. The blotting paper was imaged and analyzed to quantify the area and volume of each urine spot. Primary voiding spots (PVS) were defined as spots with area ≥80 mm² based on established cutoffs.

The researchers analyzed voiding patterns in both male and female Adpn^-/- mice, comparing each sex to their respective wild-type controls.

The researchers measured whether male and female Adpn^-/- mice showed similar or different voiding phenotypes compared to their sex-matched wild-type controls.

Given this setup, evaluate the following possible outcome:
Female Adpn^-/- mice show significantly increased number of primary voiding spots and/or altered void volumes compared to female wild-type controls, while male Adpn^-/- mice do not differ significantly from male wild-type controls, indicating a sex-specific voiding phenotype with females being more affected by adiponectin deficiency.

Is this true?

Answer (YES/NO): NO